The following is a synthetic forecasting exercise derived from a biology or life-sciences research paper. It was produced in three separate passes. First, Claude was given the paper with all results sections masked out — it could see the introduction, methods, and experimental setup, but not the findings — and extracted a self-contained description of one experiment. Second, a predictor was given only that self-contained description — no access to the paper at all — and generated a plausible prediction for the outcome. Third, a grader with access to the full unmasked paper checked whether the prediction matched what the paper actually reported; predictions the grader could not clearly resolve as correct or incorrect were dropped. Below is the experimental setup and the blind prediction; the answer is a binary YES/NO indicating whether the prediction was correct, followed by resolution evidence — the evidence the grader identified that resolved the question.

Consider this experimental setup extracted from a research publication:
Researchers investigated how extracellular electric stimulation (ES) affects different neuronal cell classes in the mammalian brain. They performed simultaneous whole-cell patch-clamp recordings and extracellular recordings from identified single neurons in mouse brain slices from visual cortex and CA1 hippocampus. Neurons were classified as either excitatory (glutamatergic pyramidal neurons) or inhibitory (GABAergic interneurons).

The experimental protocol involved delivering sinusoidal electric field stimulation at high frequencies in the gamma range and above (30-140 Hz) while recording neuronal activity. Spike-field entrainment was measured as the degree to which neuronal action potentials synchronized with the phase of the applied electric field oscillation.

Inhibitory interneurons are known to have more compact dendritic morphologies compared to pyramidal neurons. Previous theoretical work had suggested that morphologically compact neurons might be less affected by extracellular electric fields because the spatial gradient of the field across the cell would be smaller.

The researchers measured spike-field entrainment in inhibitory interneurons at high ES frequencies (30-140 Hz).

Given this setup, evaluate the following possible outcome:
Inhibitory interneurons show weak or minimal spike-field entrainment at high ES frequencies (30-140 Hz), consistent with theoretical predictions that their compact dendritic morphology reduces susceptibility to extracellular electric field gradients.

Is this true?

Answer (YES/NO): NO